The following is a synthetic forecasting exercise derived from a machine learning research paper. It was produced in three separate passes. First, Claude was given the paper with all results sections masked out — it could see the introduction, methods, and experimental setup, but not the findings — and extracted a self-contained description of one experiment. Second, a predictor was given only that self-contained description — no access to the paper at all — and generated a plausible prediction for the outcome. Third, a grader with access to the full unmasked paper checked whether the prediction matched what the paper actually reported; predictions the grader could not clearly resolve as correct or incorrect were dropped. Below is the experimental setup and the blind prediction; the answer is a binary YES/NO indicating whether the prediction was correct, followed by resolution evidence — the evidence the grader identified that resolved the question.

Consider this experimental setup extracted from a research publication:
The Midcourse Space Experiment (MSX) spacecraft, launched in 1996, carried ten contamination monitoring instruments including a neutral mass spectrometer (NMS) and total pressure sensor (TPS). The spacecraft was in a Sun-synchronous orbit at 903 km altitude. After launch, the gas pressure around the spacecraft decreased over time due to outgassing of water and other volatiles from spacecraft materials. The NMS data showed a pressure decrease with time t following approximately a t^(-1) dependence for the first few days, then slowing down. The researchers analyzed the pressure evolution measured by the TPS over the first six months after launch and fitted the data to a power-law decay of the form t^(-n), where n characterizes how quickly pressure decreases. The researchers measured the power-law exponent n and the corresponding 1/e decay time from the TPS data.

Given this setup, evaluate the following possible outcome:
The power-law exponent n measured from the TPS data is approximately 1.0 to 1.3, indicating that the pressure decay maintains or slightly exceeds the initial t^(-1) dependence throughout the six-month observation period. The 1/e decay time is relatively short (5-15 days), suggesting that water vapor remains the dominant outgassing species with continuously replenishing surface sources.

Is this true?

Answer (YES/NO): NO